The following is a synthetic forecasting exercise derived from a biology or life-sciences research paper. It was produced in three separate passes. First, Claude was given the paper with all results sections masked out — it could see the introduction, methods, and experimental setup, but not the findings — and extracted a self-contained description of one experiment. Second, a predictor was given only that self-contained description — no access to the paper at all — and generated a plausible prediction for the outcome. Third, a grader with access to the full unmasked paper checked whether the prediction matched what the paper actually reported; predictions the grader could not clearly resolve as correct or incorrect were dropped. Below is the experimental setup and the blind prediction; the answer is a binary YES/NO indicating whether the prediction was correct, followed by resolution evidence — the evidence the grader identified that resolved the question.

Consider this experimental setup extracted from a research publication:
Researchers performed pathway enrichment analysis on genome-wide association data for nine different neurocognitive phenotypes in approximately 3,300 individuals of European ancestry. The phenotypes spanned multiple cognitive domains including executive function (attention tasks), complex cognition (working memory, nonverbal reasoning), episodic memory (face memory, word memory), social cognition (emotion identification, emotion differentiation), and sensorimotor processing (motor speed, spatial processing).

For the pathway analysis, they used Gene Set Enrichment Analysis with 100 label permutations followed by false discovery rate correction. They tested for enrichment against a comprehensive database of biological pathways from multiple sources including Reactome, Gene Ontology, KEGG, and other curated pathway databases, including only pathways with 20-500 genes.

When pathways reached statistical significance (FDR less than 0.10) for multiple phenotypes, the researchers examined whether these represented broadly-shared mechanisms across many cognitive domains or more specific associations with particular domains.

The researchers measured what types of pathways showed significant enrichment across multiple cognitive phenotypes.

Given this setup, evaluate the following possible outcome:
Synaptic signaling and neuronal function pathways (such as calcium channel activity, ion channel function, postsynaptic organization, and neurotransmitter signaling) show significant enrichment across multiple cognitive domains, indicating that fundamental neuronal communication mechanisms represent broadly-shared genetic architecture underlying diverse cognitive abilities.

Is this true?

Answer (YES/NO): NO